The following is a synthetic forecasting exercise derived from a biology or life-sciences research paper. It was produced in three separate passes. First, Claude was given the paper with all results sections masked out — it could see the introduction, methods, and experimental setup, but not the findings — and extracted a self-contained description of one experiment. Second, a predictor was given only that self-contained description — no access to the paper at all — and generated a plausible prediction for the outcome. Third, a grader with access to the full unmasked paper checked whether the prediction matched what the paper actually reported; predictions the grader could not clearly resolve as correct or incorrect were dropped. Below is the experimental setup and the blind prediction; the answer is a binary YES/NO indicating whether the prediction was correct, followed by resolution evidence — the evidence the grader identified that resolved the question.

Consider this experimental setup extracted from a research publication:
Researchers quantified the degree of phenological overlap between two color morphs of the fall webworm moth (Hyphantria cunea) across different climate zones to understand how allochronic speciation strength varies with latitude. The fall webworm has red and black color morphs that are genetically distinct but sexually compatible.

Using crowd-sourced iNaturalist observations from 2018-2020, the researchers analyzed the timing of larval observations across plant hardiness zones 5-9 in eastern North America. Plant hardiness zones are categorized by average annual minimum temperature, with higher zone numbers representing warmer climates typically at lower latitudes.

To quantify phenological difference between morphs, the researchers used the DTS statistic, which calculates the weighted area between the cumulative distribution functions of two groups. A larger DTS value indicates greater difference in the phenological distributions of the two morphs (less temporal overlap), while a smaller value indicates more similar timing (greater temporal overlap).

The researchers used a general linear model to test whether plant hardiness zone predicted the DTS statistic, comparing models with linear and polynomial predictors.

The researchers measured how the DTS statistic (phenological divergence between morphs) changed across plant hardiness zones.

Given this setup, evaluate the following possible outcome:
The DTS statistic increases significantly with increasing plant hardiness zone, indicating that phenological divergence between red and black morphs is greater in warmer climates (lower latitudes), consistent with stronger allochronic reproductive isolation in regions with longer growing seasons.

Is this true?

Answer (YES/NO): YES